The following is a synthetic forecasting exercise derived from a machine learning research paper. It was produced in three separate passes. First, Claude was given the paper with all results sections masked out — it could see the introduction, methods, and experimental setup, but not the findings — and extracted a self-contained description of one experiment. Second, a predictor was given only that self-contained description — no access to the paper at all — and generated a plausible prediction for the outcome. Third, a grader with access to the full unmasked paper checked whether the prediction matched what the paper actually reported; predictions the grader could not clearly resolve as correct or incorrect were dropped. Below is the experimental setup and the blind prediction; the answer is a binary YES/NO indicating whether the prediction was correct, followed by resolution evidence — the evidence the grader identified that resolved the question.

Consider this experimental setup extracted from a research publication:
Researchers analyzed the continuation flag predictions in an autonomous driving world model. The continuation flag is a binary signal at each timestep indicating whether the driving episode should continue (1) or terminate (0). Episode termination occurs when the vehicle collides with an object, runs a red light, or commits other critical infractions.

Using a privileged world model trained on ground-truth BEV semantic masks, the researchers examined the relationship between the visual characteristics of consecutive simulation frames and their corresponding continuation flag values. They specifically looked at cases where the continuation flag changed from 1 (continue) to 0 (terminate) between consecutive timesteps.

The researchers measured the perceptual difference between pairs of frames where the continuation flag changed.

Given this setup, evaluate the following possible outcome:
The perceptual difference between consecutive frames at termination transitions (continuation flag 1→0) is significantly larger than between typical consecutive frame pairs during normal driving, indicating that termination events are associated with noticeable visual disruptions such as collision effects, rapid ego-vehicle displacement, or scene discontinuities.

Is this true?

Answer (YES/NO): NO